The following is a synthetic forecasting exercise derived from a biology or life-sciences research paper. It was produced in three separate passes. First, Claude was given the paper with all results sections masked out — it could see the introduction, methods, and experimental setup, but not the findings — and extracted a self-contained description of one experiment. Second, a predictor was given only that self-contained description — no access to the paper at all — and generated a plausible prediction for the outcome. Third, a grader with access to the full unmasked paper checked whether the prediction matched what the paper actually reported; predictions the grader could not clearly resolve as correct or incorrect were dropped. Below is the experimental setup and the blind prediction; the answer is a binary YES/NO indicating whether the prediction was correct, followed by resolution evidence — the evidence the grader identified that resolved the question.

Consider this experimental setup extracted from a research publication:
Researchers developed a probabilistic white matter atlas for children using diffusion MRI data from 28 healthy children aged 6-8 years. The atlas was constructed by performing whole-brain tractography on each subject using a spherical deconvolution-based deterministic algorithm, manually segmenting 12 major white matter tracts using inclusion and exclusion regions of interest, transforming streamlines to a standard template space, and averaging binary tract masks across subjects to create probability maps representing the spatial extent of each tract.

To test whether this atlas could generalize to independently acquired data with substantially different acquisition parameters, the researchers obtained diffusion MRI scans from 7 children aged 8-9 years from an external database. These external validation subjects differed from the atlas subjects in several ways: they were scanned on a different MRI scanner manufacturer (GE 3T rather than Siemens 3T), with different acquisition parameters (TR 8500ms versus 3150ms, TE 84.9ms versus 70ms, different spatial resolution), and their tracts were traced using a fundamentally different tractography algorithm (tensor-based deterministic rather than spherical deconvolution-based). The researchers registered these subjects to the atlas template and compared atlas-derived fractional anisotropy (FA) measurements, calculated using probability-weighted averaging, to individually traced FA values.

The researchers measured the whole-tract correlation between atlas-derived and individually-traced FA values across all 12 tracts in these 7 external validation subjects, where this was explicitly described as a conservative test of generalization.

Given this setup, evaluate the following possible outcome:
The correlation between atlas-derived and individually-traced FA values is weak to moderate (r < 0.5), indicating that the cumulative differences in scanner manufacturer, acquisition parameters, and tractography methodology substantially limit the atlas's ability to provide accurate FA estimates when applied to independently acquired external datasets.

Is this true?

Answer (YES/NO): NO